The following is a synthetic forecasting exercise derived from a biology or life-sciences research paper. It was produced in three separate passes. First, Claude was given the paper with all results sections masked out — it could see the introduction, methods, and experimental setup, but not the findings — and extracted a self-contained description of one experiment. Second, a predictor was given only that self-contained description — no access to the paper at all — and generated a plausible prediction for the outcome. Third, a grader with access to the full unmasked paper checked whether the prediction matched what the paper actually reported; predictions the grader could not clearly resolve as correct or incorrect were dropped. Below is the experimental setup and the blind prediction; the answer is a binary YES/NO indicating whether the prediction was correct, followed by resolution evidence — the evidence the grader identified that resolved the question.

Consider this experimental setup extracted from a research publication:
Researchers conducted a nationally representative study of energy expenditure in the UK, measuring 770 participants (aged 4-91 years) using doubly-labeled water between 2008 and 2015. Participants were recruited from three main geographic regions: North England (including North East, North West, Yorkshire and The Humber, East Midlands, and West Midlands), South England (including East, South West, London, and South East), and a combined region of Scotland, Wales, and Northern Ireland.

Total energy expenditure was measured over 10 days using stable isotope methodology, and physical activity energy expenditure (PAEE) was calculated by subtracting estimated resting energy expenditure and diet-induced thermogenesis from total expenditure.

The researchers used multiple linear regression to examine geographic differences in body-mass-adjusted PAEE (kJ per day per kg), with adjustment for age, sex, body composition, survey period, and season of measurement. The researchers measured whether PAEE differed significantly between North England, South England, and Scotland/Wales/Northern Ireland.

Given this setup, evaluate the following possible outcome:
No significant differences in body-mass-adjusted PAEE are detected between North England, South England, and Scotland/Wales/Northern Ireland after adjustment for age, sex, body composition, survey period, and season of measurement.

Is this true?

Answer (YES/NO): YES